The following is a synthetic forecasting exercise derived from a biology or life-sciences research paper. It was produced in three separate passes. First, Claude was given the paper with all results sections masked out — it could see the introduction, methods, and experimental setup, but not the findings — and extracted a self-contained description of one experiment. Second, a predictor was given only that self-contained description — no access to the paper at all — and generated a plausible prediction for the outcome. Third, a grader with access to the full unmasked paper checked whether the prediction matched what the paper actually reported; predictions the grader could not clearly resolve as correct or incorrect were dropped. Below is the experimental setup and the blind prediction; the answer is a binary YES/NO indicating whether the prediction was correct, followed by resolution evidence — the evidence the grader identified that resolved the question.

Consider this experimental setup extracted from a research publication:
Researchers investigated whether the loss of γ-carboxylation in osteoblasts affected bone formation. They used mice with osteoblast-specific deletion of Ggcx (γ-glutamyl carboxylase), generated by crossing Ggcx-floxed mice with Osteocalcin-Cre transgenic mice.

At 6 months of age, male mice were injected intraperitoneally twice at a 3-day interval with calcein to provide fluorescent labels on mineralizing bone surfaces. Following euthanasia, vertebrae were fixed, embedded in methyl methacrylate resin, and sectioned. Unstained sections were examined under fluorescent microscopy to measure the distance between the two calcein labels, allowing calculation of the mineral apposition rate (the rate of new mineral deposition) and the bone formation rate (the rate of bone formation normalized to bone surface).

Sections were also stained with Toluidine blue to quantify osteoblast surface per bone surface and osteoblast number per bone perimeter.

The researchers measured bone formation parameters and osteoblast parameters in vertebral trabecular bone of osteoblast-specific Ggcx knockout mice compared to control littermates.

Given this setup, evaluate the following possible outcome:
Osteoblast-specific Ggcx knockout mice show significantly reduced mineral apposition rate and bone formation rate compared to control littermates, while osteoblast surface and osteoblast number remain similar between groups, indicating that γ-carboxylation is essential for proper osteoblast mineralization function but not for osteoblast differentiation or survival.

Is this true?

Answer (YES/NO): NO